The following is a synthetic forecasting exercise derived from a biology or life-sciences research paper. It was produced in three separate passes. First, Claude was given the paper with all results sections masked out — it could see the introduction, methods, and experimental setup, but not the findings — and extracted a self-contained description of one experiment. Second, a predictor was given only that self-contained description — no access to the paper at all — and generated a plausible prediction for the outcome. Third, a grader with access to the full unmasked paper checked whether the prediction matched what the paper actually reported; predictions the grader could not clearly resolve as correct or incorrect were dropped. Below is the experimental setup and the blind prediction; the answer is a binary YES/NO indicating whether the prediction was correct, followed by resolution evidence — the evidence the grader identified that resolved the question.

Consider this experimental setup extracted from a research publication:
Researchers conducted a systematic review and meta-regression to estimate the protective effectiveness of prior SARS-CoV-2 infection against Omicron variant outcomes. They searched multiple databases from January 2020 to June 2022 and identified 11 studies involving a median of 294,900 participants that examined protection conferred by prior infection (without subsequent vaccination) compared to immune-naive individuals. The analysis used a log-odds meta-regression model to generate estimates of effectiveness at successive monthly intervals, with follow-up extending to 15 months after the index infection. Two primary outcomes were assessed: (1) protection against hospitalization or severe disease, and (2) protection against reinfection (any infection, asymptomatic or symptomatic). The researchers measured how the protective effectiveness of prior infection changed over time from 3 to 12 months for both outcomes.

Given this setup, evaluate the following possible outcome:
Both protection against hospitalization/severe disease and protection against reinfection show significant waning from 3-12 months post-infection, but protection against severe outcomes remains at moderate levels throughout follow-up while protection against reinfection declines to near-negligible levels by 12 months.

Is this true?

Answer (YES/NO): NO